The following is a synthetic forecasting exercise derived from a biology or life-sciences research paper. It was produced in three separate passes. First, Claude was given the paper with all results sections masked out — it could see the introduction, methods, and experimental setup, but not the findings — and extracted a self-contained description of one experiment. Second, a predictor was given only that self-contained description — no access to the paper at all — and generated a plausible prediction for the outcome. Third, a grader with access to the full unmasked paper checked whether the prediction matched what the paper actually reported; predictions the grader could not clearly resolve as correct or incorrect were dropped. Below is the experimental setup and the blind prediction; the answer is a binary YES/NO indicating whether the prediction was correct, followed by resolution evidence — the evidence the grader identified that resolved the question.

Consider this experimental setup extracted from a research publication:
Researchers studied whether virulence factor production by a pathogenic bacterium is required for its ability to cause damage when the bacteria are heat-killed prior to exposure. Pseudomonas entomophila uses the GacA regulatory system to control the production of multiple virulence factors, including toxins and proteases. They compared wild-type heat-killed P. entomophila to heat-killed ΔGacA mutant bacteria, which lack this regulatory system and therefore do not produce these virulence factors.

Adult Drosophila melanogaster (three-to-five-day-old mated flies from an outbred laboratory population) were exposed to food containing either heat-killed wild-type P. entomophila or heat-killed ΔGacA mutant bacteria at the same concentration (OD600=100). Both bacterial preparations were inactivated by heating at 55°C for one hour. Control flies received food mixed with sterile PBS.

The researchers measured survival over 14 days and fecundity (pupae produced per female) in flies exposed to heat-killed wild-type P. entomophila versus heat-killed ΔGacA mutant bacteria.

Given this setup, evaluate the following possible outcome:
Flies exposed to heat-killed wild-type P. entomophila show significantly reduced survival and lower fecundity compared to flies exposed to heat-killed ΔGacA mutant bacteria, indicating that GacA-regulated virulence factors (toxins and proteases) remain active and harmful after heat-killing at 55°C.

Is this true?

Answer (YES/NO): YES